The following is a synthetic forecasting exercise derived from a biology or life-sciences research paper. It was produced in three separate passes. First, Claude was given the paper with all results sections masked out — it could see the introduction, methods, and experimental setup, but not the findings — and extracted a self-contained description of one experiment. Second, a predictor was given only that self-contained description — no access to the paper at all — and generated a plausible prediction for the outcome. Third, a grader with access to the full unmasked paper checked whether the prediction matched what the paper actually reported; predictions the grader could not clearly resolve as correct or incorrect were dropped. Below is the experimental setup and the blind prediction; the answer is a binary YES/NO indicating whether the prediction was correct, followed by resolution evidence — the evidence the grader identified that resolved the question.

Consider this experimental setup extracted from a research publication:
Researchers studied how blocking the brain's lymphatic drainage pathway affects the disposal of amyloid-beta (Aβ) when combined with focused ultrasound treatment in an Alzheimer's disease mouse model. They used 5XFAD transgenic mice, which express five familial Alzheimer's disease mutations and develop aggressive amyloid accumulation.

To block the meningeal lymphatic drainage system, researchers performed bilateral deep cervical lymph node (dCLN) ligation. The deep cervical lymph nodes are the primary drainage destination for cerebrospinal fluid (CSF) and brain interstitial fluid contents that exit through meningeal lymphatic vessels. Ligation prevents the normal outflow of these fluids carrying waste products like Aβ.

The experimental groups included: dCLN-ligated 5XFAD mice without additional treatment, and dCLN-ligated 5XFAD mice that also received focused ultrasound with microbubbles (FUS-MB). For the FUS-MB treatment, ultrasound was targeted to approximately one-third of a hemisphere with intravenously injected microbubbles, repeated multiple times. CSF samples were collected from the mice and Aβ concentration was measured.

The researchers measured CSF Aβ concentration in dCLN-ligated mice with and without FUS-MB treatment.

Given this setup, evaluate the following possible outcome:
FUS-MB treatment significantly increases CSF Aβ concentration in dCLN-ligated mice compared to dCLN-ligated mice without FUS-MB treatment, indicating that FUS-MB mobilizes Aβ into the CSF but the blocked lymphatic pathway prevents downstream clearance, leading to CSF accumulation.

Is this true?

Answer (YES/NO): YES